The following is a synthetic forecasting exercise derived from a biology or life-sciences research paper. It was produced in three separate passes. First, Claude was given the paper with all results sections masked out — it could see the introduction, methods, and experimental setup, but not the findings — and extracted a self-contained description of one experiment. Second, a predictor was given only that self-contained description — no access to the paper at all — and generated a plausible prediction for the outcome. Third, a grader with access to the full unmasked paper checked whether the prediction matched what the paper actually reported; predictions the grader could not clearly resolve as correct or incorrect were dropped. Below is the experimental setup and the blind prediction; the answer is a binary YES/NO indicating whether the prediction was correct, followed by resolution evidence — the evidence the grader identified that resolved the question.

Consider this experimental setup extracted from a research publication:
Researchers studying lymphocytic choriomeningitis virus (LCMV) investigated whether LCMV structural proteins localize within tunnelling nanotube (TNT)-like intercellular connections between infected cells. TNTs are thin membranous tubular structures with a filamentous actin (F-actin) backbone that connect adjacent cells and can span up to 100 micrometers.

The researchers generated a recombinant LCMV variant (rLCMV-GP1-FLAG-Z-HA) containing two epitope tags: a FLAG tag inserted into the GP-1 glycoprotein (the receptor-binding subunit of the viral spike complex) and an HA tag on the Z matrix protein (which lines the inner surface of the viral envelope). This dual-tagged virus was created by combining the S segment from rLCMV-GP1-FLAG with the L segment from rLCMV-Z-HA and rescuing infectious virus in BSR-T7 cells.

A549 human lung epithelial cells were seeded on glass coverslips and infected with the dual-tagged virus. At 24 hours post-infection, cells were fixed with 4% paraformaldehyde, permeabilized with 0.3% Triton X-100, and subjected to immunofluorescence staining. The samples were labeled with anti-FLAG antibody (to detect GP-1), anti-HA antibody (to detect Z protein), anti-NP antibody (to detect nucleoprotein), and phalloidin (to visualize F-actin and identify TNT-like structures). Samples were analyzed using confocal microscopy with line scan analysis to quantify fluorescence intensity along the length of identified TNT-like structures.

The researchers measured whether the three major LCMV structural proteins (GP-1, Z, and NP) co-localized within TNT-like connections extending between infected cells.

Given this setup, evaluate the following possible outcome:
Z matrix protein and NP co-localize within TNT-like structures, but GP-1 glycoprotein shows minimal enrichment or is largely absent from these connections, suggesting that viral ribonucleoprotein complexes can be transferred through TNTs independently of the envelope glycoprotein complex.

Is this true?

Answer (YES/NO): NO